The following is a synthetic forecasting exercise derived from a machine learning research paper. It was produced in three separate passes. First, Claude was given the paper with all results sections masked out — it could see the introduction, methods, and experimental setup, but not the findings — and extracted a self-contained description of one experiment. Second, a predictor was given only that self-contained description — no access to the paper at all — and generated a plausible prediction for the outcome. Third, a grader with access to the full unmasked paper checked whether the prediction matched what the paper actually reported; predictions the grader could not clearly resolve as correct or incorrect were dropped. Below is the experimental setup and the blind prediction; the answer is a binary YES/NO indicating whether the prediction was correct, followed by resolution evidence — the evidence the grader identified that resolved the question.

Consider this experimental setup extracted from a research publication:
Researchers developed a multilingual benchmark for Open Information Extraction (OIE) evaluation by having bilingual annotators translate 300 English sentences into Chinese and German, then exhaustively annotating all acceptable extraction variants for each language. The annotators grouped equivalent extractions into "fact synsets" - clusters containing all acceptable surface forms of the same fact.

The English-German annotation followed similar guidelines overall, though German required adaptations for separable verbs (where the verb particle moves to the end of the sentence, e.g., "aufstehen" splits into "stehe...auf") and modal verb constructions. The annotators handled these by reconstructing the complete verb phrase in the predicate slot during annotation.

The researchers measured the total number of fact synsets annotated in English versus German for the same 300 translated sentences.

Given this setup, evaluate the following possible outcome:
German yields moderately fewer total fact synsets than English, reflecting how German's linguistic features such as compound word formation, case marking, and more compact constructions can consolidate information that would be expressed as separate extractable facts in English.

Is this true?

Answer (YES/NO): NO